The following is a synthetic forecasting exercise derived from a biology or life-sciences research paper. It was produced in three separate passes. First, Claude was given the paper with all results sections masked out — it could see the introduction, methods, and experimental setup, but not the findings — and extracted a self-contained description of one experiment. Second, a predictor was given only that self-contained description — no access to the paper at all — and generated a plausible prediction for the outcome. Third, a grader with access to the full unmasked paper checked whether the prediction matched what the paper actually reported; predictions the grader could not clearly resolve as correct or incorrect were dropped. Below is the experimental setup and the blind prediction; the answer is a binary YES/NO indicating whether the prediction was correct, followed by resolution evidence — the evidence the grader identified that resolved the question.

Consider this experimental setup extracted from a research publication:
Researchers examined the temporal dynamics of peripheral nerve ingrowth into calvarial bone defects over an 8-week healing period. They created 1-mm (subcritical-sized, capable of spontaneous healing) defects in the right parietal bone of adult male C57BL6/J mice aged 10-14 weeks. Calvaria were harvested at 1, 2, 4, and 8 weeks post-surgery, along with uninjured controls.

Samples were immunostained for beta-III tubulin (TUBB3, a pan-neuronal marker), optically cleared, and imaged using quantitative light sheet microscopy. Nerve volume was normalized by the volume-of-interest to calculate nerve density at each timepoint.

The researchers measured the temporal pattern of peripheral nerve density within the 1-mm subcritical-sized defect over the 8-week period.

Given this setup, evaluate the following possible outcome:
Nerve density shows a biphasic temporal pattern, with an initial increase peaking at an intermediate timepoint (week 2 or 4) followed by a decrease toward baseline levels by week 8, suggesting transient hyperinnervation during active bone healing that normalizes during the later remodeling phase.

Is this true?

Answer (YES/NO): NO